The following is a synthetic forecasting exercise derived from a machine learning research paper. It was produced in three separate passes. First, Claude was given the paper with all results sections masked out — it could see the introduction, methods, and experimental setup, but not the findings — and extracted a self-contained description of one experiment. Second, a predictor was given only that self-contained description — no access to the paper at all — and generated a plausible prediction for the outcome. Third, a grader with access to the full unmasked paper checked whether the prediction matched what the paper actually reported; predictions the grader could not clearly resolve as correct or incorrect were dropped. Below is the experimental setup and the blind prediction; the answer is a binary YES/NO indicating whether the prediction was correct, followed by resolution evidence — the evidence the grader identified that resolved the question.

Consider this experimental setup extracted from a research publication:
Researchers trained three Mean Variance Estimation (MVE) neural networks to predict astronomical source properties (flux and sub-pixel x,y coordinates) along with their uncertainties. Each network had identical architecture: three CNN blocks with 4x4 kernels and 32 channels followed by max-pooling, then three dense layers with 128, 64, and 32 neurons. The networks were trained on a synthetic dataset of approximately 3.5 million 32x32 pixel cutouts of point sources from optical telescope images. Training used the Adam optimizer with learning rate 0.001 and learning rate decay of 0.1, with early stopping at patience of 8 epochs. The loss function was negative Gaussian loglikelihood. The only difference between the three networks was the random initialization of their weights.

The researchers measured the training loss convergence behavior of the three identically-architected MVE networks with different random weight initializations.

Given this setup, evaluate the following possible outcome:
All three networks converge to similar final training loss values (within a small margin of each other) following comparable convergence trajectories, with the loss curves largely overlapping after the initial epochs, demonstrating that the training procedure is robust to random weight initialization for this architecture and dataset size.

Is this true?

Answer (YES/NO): NO